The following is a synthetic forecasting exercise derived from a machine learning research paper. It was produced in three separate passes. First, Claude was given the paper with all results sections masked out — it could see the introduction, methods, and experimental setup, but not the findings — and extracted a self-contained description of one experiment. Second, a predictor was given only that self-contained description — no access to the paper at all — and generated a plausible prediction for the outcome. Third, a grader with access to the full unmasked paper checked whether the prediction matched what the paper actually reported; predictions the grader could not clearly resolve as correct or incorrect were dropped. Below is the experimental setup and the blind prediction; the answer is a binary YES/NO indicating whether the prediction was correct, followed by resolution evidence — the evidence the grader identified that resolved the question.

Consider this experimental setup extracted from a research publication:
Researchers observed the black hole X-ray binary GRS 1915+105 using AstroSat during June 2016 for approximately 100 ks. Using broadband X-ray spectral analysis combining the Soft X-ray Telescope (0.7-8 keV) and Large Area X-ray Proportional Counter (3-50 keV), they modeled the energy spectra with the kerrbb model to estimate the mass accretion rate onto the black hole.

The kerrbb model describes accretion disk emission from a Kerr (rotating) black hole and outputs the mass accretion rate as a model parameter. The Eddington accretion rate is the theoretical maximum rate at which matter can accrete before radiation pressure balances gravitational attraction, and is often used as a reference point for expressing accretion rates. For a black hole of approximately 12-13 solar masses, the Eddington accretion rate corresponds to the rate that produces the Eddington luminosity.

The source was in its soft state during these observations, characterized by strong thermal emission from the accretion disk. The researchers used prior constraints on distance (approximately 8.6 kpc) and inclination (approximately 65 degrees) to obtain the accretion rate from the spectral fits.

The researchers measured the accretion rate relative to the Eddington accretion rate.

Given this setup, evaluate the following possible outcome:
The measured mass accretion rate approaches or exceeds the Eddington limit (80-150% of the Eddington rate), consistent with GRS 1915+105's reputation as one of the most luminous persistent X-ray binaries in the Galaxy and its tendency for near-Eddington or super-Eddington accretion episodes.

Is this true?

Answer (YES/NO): YES